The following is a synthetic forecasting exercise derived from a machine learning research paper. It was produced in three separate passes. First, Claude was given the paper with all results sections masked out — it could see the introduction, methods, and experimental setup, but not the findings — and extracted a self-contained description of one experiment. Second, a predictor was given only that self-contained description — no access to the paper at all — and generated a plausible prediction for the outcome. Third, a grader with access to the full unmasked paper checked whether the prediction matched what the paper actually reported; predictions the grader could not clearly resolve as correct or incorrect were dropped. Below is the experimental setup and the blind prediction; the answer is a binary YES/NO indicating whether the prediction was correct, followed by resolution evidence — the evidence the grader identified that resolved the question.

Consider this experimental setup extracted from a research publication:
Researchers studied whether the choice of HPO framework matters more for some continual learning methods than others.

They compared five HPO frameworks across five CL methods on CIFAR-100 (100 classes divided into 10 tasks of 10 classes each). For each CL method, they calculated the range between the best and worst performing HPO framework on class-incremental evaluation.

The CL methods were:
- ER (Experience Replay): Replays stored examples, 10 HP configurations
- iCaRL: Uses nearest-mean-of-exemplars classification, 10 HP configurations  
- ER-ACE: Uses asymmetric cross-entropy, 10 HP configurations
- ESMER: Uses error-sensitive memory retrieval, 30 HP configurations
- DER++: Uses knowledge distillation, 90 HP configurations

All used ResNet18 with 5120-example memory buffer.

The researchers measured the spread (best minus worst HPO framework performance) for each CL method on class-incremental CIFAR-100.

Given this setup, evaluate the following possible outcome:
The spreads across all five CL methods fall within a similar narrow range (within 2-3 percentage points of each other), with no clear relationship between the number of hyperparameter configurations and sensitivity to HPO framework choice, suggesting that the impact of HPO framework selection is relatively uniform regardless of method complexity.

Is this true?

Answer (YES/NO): NO